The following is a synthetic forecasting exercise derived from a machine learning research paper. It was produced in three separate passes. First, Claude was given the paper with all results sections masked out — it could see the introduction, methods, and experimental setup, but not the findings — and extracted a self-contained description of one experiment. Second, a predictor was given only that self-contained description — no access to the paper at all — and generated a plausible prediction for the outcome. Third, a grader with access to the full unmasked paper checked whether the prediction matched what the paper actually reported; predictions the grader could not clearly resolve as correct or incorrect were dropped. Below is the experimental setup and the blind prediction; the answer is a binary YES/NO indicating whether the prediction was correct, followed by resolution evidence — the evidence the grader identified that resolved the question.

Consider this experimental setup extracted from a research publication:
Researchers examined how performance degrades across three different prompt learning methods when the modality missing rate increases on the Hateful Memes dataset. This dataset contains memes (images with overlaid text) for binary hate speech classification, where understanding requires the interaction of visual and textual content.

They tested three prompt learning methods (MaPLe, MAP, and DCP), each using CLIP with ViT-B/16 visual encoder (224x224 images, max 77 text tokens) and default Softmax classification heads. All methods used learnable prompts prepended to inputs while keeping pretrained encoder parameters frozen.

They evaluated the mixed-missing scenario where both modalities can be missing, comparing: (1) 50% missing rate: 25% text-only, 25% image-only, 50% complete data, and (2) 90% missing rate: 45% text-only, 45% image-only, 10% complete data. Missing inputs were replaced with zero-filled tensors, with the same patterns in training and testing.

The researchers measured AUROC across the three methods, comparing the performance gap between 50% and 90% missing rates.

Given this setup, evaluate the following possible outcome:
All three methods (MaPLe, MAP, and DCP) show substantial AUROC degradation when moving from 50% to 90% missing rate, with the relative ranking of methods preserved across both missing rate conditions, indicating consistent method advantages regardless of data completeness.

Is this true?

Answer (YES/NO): NO